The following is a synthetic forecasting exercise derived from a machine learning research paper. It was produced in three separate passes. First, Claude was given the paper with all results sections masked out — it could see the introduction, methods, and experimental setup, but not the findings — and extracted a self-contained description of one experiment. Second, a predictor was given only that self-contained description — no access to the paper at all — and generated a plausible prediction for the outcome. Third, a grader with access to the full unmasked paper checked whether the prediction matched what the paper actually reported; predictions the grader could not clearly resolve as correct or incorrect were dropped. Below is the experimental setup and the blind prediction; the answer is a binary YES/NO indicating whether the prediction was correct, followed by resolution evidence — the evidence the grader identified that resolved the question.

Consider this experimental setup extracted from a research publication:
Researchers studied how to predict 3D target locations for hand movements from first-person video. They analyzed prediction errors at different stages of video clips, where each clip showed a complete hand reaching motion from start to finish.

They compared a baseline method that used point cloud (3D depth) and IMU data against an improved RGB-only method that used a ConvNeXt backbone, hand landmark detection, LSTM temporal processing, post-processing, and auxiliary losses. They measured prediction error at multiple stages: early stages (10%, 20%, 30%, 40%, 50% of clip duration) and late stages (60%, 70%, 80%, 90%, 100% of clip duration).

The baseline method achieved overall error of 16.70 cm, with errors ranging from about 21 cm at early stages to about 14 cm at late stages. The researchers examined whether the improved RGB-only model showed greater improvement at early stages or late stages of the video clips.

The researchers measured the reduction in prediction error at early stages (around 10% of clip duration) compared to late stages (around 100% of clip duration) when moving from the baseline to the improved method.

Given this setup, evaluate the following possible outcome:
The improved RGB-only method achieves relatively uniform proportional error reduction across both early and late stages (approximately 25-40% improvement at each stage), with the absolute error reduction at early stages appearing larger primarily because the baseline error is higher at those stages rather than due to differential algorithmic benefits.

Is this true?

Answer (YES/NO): NO